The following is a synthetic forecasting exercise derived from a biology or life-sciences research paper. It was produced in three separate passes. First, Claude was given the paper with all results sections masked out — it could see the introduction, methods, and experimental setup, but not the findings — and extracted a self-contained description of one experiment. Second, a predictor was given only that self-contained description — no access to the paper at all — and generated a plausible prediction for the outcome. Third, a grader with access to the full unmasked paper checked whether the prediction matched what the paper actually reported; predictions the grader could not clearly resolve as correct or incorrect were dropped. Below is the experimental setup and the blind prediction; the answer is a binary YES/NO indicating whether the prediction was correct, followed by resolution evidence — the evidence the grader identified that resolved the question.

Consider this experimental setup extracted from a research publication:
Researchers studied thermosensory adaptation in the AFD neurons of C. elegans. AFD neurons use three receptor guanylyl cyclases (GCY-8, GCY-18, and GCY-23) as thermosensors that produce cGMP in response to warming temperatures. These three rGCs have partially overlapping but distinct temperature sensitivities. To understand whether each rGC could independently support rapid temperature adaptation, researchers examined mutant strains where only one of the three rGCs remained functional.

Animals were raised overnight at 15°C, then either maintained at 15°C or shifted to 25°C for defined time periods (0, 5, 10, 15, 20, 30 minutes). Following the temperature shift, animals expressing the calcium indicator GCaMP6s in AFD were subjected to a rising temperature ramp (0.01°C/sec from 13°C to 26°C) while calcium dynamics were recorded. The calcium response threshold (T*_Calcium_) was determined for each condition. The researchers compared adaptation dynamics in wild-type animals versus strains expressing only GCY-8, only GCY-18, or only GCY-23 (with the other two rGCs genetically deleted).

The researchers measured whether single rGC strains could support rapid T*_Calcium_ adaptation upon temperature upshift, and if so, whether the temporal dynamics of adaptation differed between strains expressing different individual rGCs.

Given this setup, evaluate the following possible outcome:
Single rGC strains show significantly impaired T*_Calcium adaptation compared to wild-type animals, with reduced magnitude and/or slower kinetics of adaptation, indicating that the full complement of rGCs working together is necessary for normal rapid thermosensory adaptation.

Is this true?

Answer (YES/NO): NO